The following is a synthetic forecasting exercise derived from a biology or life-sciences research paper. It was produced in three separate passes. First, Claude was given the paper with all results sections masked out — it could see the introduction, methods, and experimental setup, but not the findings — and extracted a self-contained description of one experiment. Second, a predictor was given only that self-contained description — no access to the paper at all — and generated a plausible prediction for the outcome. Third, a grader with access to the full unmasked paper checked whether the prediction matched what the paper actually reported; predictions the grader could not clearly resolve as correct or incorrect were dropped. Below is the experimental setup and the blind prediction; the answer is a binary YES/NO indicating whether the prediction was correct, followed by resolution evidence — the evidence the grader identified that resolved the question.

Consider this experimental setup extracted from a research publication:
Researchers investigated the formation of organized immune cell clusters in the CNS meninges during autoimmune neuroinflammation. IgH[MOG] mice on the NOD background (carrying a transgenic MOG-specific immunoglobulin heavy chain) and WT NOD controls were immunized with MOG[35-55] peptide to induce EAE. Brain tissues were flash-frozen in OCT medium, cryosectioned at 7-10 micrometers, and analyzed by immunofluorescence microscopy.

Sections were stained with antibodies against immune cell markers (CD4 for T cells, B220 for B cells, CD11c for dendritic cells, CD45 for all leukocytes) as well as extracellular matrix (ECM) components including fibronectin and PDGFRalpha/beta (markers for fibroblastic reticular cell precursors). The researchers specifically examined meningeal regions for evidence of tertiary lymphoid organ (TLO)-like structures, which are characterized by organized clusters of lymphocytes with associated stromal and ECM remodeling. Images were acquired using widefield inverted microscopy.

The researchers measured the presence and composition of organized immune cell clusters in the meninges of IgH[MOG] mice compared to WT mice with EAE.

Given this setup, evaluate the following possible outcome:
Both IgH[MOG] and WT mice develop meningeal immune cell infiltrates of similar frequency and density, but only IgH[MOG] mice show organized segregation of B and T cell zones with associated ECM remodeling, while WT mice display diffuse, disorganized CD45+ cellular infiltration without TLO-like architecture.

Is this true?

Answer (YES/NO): NO